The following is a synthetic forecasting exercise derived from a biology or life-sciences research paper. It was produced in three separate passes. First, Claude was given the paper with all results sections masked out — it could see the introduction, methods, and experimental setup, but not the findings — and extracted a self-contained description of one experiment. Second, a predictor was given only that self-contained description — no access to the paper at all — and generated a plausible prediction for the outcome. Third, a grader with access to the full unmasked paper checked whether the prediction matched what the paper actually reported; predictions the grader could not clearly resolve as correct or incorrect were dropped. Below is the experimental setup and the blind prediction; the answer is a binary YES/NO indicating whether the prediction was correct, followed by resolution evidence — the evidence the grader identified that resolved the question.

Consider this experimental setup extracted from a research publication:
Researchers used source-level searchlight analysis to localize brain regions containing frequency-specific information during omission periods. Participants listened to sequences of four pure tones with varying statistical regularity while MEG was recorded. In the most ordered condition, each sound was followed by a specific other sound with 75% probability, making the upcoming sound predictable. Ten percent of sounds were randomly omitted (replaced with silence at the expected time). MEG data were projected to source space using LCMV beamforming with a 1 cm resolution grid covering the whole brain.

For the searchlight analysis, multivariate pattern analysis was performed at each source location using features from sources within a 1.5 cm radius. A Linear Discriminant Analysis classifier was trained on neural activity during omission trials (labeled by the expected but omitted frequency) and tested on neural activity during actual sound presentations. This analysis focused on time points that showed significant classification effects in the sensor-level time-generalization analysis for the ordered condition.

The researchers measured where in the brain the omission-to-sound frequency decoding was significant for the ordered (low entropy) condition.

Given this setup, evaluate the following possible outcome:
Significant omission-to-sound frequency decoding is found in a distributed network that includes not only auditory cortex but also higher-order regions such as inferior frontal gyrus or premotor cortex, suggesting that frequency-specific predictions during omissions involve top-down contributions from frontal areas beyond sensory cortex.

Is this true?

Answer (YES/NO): YES